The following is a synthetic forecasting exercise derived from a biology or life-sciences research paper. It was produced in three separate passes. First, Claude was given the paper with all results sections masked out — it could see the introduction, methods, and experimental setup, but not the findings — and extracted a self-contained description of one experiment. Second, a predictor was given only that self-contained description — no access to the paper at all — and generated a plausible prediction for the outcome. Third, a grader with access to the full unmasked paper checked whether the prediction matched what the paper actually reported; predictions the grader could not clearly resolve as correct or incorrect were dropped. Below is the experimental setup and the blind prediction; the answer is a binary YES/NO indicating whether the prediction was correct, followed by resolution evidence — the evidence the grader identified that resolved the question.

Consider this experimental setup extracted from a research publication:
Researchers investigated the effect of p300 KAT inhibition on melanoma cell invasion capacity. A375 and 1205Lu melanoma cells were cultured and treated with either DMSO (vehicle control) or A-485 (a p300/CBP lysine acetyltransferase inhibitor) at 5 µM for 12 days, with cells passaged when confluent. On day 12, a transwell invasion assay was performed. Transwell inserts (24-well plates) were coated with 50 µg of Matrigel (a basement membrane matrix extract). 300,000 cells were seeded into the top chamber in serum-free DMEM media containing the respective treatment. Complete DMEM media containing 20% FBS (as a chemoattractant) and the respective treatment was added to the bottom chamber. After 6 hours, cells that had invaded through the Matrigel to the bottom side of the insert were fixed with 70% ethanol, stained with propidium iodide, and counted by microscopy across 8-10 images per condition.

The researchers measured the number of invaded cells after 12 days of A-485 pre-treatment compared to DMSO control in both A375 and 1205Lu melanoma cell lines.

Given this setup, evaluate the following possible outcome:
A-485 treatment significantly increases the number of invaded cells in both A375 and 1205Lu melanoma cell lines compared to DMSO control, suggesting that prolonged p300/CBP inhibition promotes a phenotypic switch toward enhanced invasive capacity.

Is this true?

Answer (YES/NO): NO